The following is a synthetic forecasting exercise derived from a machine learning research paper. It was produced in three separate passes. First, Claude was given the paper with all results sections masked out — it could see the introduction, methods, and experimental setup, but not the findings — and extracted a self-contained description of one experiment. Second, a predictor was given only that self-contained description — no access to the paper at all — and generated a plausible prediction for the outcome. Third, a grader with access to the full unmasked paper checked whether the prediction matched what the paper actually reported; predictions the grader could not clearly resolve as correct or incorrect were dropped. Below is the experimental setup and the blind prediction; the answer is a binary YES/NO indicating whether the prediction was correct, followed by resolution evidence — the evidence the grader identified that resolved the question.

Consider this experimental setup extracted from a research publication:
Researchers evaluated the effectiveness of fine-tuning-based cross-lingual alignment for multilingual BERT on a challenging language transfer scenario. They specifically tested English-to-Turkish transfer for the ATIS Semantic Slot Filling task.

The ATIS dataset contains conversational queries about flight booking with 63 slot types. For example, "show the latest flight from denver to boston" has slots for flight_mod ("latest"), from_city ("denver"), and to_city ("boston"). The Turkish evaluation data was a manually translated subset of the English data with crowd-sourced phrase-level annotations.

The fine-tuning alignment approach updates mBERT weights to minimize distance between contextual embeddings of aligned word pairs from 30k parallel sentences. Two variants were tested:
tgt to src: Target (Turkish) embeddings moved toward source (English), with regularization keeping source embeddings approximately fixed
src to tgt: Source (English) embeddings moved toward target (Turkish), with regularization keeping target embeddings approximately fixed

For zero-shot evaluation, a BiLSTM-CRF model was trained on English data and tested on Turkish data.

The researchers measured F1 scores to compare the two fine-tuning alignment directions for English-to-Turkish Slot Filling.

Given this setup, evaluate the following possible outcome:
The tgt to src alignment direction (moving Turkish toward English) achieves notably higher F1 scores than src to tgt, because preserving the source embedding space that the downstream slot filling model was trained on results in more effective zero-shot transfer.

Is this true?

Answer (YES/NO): YES